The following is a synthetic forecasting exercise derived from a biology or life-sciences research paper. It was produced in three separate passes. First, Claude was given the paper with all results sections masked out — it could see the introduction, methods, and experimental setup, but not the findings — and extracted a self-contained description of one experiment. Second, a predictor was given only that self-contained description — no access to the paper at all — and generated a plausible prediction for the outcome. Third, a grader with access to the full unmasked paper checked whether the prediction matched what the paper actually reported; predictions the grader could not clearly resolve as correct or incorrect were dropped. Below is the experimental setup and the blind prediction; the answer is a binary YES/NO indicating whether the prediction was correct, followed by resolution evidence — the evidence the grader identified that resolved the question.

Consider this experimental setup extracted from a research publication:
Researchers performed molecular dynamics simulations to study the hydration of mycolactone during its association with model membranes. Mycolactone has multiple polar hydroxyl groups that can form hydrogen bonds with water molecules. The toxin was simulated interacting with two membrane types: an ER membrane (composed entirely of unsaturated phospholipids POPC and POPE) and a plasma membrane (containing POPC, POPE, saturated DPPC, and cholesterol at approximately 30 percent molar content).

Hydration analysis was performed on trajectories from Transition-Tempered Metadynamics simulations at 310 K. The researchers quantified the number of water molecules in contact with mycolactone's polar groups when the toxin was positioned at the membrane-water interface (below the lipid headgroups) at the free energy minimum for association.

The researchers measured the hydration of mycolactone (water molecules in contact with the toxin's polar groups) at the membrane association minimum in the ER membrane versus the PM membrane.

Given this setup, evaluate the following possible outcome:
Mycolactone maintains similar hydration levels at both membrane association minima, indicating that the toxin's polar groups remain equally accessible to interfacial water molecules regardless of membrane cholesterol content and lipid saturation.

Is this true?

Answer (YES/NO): NO